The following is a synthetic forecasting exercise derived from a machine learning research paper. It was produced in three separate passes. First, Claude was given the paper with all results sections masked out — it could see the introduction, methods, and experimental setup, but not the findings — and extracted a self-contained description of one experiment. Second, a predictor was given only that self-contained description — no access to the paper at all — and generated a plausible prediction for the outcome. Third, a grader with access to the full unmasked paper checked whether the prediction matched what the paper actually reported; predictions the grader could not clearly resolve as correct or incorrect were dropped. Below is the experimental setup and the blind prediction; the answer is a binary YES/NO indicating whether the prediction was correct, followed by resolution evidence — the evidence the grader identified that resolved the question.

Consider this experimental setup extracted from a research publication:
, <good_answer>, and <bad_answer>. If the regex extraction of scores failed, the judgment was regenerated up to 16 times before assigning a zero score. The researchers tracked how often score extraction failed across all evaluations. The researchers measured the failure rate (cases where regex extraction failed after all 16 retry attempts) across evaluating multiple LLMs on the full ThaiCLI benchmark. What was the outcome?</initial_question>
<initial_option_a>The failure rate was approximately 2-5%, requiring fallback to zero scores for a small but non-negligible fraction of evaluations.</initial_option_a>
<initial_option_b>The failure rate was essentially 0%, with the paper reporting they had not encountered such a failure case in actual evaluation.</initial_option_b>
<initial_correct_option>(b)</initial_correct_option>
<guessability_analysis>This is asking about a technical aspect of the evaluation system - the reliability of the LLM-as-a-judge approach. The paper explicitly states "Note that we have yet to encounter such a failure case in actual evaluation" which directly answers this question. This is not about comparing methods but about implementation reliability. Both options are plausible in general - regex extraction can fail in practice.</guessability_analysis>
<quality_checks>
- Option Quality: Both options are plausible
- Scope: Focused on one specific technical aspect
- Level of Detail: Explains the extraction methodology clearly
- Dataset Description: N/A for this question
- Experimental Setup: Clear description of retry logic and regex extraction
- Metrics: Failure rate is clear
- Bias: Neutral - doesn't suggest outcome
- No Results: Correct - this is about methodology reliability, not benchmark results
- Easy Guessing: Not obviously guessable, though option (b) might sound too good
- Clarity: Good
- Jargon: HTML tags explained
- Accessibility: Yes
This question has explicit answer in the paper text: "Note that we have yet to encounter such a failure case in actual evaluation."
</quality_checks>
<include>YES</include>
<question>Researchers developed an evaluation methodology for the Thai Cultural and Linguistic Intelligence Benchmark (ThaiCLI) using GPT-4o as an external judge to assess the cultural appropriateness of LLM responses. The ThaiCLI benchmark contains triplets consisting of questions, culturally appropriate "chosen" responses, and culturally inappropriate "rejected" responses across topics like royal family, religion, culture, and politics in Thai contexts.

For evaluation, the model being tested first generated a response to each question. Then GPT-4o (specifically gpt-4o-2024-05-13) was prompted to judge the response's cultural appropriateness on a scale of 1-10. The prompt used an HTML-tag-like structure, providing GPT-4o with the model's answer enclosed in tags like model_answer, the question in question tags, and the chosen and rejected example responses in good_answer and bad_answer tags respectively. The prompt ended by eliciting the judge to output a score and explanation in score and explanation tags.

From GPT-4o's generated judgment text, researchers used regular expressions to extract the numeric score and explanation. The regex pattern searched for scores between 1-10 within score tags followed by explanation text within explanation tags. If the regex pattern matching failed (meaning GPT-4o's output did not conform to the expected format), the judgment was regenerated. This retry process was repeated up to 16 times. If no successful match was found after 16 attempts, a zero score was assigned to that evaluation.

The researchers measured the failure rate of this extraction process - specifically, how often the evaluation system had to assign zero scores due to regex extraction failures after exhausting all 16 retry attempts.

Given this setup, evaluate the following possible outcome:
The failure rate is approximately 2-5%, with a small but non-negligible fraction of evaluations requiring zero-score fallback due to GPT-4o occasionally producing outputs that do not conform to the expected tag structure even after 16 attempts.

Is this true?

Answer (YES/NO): NO